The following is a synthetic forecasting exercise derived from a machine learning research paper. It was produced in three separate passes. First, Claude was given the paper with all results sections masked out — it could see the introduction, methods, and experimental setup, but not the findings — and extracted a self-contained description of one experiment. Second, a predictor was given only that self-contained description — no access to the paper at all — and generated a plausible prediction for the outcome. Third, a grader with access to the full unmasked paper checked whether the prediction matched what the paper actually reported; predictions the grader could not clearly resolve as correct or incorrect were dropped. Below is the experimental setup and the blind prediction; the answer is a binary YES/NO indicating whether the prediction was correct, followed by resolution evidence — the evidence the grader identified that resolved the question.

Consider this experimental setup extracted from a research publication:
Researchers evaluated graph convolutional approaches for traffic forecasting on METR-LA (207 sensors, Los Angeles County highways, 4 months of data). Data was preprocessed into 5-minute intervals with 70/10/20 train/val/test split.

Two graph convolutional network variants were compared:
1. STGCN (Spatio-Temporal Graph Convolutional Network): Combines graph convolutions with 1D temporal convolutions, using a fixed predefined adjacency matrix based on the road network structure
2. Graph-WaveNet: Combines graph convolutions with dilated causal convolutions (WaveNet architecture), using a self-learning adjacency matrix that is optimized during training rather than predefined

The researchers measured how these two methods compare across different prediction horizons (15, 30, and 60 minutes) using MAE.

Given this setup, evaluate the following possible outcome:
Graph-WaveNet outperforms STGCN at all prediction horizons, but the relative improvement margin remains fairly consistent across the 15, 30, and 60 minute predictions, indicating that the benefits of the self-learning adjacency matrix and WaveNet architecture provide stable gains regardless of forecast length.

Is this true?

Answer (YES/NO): NO